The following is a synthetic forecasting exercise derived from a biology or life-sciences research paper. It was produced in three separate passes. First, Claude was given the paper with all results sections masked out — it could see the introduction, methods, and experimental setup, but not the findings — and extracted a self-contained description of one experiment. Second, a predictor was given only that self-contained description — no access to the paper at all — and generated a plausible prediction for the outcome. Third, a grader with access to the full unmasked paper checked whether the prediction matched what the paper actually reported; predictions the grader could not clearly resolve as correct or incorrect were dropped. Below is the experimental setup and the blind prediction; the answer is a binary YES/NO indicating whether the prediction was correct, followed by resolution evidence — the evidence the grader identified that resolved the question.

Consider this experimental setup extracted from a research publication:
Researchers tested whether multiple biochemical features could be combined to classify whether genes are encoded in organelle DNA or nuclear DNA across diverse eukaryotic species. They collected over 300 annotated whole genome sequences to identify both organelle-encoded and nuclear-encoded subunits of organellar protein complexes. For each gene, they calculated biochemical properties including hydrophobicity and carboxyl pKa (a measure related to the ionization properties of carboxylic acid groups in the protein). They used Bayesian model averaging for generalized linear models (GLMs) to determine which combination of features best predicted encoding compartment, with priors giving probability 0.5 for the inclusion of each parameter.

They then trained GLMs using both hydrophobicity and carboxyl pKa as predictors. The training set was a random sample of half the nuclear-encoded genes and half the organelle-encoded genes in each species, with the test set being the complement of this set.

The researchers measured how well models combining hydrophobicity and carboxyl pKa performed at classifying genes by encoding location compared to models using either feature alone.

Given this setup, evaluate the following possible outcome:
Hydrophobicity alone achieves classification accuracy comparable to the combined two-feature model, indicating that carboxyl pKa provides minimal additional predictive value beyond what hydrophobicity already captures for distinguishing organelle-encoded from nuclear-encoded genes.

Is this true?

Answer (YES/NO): NO